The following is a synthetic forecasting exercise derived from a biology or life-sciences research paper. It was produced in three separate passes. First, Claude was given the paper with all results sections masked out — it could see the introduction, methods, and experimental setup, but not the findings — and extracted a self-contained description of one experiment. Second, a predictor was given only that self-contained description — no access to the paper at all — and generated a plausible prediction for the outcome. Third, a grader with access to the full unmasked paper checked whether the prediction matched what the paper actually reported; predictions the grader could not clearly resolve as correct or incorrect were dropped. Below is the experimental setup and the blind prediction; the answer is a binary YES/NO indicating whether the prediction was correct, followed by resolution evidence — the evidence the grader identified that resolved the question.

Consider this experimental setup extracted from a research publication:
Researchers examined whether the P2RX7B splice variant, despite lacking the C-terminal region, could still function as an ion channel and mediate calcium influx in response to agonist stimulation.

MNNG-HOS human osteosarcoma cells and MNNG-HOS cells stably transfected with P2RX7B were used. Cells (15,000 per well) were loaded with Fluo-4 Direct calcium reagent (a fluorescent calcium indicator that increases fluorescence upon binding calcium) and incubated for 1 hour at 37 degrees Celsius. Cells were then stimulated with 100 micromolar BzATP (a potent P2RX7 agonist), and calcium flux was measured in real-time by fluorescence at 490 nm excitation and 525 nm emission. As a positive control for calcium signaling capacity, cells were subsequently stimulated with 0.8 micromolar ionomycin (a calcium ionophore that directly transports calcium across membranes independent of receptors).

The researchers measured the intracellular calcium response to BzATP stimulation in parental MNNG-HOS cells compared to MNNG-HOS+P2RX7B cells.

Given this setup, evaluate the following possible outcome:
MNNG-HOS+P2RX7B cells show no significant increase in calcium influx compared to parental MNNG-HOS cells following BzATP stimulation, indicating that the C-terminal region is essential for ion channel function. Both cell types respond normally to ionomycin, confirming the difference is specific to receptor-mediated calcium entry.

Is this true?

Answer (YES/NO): NO